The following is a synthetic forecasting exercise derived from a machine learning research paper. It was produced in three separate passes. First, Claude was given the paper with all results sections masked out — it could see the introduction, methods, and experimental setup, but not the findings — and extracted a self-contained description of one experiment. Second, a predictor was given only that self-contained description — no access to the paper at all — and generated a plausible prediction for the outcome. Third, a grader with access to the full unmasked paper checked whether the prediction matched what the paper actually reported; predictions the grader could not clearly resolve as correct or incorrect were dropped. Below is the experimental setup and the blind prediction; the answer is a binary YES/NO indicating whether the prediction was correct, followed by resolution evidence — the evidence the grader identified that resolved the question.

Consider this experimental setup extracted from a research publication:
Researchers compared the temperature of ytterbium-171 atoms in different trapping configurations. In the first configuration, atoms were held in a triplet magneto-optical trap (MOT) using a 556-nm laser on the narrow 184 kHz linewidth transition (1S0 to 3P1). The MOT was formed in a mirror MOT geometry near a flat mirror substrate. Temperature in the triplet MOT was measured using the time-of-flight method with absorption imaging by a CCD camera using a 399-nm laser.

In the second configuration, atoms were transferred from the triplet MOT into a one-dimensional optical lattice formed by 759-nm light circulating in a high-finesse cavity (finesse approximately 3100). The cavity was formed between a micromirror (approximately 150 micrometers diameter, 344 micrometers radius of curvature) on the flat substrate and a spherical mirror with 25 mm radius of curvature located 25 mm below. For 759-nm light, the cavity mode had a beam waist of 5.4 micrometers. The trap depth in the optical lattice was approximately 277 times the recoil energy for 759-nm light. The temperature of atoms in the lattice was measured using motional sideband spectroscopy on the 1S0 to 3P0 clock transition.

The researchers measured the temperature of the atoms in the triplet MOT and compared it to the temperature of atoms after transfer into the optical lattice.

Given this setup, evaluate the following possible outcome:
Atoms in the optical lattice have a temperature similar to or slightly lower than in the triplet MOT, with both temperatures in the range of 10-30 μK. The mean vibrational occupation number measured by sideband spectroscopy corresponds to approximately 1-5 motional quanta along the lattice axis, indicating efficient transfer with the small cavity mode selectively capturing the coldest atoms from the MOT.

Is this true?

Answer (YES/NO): NO